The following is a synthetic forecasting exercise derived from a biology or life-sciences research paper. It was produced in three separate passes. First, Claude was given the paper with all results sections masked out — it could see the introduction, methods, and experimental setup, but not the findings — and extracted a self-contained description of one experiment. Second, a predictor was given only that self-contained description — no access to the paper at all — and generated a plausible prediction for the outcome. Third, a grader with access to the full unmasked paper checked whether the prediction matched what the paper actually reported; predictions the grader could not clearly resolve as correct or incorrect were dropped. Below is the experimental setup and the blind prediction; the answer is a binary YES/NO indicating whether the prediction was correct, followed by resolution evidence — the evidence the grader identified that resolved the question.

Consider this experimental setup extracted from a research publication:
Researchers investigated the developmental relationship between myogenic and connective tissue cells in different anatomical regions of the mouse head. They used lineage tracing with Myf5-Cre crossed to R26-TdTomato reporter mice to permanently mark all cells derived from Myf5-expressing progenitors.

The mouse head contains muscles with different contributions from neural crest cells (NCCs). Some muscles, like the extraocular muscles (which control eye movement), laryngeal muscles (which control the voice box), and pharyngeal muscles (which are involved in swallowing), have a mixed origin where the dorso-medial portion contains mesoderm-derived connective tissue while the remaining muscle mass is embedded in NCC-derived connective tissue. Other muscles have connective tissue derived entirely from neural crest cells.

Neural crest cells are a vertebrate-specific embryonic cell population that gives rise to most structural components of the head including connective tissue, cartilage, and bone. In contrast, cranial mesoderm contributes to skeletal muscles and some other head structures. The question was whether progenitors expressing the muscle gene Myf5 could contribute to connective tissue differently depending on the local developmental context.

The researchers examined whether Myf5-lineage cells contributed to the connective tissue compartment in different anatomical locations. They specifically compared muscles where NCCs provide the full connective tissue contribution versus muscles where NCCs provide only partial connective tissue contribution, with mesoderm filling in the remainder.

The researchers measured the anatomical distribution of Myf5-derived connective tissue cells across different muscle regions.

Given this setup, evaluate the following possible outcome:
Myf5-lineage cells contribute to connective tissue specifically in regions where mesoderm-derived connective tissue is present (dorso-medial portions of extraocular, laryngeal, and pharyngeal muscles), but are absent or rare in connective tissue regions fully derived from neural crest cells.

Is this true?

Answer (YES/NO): YES